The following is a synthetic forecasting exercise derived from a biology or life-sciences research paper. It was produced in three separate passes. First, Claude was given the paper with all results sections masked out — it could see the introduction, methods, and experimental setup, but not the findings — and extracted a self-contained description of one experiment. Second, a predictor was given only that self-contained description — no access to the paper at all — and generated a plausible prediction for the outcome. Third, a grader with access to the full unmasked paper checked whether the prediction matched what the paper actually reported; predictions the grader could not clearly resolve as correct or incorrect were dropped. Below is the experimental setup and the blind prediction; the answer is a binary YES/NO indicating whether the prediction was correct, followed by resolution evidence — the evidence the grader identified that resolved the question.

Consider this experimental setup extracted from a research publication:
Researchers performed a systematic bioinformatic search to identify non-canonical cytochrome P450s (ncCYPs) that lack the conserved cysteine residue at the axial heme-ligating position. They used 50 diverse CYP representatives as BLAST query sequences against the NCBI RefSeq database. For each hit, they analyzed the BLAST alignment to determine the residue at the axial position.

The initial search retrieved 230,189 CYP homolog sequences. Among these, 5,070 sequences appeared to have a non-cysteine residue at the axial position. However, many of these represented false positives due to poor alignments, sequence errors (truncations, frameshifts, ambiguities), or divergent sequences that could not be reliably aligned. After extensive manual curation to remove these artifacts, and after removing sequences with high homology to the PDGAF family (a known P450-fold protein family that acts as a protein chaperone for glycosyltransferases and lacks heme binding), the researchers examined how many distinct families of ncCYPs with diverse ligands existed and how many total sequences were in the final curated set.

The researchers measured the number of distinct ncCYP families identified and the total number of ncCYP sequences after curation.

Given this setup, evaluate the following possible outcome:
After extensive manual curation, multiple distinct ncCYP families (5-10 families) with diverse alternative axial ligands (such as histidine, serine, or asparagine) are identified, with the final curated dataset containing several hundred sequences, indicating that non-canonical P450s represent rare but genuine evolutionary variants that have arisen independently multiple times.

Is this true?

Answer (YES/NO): NO